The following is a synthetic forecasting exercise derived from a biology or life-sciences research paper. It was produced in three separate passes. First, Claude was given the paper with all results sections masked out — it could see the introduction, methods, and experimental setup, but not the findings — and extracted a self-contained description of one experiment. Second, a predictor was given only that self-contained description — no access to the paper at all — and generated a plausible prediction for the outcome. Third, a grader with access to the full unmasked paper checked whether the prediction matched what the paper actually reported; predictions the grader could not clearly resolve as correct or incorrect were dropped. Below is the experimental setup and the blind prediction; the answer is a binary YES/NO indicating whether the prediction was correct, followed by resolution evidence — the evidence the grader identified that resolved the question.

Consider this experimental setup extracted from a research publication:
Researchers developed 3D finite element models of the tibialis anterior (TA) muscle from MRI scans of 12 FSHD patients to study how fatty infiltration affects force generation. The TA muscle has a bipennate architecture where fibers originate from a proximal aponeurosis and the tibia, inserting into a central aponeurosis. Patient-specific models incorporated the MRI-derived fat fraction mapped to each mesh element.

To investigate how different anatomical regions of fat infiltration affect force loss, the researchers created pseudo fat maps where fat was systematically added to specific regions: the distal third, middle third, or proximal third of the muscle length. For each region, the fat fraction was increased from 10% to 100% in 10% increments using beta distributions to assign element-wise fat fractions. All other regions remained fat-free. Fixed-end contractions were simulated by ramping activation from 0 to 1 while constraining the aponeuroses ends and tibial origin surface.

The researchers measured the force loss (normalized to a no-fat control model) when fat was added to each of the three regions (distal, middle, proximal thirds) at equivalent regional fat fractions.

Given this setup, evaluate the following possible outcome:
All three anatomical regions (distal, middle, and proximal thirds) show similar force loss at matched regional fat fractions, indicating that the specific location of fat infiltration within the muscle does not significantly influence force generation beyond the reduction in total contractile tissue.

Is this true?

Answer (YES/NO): NO